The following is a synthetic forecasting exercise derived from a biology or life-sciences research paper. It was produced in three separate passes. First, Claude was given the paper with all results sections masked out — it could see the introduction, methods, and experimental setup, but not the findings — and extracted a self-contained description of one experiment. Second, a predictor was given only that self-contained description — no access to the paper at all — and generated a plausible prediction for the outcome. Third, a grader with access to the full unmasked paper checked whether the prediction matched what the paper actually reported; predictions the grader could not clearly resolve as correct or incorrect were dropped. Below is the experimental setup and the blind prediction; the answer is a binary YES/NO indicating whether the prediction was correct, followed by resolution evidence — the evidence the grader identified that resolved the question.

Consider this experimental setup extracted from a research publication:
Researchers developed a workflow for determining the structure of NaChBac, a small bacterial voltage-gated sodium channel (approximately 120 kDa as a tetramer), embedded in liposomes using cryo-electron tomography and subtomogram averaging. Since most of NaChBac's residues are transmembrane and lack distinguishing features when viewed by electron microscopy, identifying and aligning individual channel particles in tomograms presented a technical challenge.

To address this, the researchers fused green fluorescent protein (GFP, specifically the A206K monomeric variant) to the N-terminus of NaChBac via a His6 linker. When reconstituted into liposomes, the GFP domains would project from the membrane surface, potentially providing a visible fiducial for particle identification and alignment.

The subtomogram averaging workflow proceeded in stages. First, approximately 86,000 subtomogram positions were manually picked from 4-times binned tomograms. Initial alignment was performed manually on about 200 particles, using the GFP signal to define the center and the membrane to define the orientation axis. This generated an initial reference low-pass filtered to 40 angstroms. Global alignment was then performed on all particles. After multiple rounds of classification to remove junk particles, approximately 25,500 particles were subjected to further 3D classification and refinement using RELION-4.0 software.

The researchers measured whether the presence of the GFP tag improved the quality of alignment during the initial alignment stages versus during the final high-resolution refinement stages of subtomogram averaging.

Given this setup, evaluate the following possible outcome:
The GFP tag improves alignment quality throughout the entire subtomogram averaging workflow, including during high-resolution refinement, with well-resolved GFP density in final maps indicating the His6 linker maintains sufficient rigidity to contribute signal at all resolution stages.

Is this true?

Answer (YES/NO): NO